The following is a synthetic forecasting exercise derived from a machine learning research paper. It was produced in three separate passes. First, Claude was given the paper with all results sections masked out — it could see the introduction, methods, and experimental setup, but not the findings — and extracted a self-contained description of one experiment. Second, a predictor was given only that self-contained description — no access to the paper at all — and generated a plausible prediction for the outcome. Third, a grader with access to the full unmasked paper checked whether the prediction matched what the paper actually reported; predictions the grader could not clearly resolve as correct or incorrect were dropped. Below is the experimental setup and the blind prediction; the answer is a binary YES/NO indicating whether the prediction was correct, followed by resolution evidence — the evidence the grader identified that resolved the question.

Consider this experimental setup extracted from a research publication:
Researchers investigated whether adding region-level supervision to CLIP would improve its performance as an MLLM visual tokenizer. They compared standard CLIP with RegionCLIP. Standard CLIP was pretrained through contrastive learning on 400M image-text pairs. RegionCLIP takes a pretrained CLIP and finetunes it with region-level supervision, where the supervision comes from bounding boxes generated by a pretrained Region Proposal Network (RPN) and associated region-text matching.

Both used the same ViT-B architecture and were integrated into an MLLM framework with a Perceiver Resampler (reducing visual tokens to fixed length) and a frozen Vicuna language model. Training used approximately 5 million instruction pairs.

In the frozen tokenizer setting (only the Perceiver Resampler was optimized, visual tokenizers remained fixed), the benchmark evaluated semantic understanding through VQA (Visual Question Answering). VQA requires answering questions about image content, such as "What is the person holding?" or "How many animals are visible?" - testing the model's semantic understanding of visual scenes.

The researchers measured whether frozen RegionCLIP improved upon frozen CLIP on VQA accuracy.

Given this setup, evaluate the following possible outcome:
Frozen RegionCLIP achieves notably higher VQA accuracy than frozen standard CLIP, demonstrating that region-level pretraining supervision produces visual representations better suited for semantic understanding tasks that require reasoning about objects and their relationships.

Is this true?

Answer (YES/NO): NO